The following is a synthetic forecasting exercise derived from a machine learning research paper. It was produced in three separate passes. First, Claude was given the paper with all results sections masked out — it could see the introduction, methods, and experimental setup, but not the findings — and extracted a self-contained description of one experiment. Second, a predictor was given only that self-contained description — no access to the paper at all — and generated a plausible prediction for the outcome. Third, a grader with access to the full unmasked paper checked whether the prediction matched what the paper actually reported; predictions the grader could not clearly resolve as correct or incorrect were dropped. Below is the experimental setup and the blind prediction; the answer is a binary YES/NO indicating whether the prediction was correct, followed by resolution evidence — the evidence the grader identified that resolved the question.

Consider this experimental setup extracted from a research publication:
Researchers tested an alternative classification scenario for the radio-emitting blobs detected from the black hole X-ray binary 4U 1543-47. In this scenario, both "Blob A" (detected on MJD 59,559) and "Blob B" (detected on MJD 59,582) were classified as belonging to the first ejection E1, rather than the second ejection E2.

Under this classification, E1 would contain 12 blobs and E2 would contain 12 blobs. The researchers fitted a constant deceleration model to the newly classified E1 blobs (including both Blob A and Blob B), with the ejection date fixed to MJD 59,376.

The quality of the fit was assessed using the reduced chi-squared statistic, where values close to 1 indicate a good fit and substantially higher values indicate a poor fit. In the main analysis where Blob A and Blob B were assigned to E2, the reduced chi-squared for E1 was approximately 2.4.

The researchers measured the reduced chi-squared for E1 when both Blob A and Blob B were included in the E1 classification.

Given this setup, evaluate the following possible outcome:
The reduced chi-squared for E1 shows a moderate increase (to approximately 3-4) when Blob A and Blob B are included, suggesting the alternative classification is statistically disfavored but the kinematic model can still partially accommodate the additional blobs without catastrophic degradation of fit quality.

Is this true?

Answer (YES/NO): NO